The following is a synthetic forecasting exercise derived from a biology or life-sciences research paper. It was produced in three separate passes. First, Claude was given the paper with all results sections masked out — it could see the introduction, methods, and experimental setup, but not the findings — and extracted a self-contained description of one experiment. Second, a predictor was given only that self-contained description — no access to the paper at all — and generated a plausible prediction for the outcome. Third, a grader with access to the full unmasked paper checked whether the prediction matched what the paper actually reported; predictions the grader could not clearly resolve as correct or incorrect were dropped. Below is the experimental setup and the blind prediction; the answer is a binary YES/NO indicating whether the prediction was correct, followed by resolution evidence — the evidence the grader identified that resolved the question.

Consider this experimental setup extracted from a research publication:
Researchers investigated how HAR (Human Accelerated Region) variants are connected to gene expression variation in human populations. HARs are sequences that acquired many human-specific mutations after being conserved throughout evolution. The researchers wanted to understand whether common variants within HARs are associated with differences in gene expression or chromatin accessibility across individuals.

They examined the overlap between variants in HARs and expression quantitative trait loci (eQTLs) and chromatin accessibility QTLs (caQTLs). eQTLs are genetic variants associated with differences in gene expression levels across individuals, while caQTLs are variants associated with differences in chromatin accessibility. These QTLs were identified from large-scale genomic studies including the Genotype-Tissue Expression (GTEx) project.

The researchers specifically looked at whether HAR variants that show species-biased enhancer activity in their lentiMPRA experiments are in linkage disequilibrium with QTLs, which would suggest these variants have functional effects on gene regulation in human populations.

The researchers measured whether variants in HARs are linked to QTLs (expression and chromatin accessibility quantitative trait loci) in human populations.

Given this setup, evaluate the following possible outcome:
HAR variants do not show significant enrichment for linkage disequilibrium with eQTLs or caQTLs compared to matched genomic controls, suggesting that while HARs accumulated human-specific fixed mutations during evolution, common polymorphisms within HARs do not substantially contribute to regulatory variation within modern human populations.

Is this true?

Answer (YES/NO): NO